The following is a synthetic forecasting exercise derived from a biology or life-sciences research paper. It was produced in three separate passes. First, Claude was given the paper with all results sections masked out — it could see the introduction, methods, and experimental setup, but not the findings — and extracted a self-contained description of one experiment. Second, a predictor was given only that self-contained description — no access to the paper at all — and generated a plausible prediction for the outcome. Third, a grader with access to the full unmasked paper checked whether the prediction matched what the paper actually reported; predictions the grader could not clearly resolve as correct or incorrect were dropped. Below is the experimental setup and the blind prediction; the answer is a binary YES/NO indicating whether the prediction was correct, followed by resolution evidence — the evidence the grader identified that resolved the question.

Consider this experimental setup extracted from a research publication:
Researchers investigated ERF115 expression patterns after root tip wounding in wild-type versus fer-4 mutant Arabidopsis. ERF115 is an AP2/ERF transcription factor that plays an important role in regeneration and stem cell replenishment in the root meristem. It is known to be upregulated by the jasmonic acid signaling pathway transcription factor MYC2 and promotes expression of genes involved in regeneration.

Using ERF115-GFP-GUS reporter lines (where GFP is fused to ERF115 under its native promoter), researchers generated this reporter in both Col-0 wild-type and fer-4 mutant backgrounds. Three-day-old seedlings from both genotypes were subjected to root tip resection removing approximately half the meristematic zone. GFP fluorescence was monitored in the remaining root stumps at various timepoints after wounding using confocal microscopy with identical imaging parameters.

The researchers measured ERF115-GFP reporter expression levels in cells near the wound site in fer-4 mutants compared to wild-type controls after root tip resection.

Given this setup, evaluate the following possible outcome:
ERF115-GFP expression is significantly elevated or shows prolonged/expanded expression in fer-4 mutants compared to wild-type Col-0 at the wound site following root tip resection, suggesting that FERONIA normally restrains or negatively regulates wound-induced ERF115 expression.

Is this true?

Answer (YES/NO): YES